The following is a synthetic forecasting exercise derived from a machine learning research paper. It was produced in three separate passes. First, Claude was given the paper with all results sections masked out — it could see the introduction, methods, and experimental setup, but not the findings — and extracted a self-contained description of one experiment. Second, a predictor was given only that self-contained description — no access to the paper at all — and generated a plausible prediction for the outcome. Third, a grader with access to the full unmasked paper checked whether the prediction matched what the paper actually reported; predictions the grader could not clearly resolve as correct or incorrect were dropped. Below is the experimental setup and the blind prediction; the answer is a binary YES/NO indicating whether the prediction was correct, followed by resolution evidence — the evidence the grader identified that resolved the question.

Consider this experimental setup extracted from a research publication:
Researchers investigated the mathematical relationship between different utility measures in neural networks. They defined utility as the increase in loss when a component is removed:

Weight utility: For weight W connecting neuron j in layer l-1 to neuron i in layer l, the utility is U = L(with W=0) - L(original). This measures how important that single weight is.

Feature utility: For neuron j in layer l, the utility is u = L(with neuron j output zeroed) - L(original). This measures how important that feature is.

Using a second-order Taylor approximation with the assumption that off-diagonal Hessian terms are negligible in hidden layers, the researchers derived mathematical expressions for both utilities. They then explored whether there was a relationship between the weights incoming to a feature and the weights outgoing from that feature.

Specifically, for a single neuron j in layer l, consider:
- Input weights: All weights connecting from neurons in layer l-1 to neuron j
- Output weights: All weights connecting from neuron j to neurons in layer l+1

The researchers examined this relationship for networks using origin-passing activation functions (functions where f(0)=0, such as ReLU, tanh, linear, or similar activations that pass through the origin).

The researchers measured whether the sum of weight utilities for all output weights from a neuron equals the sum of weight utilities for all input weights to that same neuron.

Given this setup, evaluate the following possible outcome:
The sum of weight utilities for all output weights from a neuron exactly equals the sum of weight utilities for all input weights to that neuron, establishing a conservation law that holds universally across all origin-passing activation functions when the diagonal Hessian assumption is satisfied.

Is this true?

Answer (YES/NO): YES